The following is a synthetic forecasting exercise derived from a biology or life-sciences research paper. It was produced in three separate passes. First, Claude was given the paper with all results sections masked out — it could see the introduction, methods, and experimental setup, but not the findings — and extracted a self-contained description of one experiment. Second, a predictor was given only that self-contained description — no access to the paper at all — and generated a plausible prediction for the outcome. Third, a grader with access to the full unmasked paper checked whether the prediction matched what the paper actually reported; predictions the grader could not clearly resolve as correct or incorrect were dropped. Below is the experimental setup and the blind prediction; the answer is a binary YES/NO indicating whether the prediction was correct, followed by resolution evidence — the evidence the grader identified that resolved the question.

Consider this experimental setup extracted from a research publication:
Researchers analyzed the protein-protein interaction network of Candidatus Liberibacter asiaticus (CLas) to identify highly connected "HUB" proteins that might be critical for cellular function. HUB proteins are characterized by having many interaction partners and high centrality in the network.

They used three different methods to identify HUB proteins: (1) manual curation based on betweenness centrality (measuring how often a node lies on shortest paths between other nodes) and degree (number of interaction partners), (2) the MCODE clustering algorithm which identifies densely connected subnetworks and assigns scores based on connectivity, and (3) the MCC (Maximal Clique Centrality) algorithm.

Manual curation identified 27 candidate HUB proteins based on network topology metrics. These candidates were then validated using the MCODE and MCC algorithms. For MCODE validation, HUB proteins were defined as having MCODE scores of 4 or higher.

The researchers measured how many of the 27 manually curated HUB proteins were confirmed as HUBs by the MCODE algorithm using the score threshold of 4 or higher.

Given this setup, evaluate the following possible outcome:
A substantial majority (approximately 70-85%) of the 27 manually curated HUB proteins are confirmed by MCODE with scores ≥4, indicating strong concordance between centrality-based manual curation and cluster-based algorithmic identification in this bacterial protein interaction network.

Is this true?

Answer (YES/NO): NO